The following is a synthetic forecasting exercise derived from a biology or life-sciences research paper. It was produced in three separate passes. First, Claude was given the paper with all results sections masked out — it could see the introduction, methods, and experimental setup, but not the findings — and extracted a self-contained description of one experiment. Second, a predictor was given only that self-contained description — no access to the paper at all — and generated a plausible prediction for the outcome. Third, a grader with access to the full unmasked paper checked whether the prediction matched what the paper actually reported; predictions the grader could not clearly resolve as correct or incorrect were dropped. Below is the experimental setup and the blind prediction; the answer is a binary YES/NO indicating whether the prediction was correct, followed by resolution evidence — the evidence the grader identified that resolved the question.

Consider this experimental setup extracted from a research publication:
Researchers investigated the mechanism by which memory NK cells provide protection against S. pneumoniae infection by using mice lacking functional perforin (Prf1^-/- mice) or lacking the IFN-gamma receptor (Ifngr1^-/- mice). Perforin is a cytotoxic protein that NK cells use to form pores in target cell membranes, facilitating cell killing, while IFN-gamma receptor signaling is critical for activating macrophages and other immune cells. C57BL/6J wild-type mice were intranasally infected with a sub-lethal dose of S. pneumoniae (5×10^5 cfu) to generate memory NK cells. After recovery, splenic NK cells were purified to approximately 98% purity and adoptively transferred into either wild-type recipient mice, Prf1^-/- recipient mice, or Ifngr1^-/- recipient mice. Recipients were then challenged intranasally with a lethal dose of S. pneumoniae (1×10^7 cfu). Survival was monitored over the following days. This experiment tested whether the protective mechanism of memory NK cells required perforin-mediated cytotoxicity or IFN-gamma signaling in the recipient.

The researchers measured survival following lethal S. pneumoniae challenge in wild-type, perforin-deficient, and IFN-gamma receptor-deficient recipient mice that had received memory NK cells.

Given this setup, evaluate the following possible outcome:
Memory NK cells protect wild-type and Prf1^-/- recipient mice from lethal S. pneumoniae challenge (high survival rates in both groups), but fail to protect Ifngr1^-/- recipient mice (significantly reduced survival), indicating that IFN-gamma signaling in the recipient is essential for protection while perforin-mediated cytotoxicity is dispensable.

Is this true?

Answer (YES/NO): NO